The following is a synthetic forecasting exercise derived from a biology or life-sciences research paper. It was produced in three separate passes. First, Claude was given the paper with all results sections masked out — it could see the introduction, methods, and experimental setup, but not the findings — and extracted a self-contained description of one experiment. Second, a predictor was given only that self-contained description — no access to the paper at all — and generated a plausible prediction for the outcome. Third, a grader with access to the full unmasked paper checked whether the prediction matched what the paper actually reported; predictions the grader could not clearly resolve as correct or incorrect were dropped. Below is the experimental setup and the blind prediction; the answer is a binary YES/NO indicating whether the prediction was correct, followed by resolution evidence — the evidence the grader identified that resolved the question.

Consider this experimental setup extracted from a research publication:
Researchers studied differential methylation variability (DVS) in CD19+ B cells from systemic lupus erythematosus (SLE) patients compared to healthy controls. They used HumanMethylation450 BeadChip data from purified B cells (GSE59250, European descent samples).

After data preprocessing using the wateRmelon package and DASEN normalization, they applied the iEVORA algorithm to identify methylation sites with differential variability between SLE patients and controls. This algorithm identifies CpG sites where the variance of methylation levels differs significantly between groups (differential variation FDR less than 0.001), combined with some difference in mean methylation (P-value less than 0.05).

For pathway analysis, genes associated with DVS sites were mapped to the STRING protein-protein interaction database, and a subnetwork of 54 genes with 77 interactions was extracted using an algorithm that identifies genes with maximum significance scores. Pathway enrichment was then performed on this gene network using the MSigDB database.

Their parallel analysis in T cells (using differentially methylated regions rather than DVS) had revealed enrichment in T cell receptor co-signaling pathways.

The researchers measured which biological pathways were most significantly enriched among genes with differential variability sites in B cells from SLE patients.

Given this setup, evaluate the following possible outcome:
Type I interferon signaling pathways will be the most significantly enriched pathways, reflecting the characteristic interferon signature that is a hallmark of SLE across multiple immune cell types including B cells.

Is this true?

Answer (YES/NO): NO